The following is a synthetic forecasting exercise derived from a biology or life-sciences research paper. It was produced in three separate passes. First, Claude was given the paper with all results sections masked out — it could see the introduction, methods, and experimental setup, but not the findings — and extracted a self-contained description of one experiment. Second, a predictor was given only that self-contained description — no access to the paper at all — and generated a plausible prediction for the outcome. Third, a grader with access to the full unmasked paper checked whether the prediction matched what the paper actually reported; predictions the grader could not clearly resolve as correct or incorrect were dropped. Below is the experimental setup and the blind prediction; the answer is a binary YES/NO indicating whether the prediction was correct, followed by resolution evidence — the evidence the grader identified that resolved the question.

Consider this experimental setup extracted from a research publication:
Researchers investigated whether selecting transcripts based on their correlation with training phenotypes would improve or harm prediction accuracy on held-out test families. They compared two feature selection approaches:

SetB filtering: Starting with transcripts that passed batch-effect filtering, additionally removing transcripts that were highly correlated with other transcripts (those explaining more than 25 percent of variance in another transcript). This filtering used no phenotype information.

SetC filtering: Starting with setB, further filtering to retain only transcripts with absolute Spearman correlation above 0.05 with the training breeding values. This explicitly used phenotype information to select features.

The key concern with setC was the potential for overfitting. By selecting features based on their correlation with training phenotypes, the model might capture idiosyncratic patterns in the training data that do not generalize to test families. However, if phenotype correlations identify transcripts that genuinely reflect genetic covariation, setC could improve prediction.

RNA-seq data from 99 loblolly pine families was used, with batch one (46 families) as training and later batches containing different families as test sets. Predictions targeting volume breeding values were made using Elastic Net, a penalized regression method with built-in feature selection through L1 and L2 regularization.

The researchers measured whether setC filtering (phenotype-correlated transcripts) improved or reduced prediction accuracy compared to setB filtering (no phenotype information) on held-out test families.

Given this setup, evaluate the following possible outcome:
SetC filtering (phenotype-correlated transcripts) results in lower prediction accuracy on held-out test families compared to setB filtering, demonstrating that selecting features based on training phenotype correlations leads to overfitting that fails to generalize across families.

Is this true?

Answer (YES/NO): NO